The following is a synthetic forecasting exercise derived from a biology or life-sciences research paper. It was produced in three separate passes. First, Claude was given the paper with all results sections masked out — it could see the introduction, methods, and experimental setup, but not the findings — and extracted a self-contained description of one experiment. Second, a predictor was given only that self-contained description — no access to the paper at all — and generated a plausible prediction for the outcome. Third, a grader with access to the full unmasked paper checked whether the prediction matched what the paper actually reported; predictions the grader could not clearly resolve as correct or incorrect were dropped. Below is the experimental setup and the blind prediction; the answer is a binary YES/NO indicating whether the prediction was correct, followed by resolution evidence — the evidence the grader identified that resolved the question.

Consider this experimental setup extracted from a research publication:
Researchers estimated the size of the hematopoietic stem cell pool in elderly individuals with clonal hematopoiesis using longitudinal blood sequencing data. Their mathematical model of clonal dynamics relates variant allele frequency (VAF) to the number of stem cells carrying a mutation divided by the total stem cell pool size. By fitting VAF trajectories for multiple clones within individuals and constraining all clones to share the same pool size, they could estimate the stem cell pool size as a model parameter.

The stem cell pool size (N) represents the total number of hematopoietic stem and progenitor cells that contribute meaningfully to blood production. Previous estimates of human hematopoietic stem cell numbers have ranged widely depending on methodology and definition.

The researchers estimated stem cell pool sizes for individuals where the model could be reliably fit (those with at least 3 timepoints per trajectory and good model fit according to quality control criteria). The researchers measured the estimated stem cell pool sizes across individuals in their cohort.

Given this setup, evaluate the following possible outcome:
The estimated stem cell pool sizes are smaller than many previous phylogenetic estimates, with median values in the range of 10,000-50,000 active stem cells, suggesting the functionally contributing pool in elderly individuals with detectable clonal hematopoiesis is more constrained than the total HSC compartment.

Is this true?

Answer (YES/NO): NO